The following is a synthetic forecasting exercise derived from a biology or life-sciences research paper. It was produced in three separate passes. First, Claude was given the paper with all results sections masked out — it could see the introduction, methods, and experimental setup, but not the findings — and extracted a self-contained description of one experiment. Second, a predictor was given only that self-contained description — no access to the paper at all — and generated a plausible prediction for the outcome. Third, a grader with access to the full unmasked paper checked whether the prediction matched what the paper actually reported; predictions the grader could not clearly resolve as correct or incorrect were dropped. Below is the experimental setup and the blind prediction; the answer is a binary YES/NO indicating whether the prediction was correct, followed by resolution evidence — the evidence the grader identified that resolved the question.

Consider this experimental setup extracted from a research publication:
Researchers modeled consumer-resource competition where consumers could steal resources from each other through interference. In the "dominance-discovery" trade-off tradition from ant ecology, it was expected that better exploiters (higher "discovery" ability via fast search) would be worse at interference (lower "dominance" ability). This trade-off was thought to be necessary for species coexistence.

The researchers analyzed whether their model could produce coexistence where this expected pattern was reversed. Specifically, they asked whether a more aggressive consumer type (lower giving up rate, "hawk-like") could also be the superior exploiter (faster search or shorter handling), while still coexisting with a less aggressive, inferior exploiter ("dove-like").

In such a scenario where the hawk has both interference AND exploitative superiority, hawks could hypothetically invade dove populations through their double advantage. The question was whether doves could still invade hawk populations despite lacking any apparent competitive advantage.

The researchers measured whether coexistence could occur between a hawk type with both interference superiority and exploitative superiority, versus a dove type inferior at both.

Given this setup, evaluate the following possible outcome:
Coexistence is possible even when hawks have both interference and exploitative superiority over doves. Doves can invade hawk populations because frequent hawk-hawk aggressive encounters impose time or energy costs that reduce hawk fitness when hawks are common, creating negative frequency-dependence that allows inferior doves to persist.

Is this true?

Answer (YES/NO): YES